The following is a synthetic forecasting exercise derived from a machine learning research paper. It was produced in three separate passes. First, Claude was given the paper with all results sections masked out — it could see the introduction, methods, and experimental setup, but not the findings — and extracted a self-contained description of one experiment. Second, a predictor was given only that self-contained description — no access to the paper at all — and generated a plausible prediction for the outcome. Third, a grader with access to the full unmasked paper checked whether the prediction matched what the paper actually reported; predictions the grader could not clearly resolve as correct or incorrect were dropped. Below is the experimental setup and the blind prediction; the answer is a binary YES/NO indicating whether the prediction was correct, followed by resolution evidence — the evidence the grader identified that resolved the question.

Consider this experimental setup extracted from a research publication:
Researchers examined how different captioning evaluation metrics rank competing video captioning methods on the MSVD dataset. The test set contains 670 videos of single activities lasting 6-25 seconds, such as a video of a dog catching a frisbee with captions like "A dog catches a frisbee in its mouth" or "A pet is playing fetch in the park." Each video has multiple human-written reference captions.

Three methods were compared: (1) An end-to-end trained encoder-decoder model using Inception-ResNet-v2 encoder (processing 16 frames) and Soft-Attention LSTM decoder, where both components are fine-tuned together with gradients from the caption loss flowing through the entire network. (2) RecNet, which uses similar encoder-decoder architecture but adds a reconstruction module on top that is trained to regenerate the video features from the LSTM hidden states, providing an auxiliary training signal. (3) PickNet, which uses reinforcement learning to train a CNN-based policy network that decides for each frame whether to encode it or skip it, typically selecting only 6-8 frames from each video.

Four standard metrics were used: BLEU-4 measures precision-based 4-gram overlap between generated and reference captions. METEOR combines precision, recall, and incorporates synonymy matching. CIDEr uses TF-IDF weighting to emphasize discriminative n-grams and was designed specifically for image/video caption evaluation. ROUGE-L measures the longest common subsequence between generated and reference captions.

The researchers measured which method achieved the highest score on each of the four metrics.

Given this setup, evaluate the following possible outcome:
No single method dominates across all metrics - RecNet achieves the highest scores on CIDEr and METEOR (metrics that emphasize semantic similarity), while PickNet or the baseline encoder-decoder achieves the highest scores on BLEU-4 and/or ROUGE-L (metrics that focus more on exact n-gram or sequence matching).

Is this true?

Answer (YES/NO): NO